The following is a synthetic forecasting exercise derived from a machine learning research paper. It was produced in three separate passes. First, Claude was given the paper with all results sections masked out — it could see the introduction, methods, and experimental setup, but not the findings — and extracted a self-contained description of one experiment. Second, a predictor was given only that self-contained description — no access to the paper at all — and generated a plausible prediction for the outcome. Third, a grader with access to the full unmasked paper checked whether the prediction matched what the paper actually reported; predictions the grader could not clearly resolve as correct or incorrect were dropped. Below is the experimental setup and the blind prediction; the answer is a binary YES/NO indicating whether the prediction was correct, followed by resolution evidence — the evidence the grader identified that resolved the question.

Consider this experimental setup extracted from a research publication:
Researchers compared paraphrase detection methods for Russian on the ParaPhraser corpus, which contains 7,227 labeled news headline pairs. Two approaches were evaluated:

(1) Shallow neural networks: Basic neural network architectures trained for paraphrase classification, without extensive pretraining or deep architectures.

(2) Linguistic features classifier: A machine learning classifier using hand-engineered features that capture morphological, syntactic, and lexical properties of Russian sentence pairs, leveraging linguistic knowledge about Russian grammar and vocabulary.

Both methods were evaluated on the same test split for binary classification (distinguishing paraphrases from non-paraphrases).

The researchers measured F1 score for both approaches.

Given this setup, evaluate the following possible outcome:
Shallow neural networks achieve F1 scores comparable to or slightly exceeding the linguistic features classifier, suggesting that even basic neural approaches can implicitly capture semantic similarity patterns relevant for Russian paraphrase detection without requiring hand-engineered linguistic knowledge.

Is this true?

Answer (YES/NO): NO